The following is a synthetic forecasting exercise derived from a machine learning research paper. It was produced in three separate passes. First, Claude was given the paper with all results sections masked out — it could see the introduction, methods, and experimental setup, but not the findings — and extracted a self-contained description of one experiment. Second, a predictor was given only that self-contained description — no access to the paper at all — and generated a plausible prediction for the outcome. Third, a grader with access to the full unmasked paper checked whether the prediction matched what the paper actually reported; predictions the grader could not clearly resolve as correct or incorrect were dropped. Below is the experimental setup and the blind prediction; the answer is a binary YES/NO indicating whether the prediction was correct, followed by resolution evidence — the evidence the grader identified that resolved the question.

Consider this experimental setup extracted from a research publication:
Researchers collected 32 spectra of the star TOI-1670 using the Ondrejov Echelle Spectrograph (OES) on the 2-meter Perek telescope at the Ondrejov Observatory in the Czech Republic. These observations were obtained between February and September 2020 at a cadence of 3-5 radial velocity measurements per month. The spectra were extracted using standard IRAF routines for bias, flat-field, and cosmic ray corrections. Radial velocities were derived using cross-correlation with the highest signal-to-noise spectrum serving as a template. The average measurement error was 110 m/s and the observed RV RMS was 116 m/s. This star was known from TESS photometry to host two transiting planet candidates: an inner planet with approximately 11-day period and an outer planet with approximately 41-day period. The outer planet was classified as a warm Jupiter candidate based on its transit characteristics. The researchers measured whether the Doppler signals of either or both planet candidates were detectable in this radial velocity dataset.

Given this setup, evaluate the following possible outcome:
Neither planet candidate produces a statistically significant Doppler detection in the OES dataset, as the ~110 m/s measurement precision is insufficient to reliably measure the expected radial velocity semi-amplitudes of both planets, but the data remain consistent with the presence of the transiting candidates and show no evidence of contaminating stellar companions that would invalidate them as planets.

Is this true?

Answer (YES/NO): YES